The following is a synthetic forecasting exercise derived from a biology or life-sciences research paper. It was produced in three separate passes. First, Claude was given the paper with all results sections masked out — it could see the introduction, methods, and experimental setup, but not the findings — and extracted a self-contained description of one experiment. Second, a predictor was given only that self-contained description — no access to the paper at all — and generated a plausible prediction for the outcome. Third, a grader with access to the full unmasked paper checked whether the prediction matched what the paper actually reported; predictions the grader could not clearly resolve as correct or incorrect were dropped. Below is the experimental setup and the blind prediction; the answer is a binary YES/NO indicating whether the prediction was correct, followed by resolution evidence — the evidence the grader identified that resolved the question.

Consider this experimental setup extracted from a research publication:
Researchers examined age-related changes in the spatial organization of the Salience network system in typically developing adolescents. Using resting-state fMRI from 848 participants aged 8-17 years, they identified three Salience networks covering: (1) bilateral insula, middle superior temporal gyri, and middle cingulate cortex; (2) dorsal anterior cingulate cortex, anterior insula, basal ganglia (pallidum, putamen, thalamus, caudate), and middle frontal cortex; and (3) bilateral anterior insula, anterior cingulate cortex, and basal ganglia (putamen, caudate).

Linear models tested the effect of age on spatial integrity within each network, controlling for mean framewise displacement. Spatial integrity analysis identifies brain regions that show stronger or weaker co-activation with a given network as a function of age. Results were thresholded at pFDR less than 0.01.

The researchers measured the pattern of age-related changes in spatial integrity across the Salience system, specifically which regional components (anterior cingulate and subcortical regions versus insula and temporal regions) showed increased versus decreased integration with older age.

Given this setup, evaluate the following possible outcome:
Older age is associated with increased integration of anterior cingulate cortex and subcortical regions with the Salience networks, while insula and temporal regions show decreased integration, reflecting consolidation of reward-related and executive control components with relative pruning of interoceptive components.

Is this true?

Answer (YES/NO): YES